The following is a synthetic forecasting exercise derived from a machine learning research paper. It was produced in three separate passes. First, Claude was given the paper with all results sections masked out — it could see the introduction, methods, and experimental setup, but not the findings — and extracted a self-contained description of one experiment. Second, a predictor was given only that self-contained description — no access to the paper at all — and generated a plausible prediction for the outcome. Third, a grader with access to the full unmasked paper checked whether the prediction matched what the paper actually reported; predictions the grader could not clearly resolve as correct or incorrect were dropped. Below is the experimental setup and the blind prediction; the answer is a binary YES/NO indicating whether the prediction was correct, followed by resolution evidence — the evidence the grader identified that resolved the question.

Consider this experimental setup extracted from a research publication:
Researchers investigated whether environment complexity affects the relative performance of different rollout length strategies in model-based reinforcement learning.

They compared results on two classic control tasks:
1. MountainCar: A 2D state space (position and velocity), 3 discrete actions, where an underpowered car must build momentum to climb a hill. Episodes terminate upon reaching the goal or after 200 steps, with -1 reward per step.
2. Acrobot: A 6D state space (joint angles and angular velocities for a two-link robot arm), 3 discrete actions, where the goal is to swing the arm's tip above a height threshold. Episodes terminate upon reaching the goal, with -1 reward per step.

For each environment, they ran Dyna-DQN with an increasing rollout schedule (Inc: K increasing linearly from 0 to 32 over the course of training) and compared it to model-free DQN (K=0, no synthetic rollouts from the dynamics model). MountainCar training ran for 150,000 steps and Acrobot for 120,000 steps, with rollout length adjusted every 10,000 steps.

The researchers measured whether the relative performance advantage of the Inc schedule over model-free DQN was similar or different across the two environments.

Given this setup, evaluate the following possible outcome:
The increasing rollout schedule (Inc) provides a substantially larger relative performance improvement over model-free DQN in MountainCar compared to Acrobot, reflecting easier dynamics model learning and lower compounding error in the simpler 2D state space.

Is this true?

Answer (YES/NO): YES